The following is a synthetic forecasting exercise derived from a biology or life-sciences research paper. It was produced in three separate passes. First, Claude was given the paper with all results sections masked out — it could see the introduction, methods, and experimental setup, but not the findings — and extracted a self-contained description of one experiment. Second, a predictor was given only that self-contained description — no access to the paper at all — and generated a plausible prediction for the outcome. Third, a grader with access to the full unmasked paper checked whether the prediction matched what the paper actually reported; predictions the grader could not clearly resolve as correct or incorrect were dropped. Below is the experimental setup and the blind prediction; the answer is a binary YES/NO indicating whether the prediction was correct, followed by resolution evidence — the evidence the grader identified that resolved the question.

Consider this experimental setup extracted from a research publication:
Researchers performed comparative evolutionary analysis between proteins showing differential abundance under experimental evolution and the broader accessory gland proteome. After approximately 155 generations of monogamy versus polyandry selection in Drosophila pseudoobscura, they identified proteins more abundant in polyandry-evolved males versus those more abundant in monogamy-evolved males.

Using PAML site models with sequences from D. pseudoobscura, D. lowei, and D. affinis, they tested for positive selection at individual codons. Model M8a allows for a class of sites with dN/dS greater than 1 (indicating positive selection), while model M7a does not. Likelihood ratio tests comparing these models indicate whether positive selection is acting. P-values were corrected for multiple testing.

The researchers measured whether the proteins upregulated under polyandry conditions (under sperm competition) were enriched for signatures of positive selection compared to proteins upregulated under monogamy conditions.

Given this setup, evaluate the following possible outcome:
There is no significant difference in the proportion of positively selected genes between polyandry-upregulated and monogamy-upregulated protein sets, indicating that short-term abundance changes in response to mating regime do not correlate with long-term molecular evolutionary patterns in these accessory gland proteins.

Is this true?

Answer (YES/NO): NO